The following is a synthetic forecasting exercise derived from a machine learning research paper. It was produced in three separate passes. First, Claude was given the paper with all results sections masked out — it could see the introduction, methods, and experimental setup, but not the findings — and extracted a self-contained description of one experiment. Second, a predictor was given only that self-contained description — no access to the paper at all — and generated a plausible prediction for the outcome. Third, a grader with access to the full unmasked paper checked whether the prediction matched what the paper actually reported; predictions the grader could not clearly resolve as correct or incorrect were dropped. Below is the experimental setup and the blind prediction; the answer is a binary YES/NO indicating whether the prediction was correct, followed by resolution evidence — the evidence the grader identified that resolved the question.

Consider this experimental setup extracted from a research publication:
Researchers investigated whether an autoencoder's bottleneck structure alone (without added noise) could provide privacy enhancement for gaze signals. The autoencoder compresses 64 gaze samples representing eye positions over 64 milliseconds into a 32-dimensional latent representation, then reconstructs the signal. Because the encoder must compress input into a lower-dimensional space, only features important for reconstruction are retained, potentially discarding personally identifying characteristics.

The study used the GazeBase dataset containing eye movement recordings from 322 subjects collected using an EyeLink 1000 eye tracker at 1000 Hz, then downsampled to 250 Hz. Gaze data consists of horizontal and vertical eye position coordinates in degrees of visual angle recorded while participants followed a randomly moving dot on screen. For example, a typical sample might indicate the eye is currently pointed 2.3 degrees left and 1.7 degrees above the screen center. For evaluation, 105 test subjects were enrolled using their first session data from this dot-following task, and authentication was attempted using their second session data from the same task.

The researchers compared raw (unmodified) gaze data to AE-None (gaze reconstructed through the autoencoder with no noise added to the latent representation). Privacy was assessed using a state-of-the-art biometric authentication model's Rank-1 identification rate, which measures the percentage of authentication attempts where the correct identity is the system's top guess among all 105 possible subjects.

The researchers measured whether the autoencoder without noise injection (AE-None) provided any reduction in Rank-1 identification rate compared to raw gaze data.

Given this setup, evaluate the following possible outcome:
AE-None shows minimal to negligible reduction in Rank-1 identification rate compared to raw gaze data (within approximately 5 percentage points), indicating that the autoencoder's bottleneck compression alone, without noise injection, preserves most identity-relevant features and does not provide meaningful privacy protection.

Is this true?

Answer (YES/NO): NO